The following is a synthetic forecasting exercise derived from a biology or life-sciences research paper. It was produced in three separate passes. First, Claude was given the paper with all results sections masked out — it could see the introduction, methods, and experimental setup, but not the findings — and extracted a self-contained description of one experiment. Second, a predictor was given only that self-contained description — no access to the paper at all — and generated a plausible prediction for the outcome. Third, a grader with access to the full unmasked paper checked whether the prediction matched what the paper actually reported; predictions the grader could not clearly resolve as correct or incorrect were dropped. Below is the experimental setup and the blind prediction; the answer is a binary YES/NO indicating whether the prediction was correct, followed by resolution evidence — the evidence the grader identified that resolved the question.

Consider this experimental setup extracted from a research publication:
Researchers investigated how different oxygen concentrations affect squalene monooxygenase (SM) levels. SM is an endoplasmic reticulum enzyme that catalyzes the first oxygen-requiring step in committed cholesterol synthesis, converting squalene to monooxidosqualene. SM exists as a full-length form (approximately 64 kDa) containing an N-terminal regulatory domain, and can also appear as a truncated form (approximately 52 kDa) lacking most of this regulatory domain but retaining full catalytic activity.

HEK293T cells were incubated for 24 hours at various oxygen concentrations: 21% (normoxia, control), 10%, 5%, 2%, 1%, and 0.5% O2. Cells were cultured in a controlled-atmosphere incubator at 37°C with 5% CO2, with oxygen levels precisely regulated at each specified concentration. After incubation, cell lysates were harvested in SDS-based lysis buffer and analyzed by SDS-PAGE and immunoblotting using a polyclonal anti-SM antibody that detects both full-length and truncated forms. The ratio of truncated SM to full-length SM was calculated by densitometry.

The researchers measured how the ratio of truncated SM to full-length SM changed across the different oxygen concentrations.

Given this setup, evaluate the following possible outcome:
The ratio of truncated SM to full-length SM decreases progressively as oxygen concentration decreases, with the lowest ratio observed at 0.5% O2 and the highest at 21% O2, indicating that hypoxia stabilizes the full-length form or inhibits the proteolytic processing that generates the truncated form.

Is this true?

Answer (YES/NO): NO